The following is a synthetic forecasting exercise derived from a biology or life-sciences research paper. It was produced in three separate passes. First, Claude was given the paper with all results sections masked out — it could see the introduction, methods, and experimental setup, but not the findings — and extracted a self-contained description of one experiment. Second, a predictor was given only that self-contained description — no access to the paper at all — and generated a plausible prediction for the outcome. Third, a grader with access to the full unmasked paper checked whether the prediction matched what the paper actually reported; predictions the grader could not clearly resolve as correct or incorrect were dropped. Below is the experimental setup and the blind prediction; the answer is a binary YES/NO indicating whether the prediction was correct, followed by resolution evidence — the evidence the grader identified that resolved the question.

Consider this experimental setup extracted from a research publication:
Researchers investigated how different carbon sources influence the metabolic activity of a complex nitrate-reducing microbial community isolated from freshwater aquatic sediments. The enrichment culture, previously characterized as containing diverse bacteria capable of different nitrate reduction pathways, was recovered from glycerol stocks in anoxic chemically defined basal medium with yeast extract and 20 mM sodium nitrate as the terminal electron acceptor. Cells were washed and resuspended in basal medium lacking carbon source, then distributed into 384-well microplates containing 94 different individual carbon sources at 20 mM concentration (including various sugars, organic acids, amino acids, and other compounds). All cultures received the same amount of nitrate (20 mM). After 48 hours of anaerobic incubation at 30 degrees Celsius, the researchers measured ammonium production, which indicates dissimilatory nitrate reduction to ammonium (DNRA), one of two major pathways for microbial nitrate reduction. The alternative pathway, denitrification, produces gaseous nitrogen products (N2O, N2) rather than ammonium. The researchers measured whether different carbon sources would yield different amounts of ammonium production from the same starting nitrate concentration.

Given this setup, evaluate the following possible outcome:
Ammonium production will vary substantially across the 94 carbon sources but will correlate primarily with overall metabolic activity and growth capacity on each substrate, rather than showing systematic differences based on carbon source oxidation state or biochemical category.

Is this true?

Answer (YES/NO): NO